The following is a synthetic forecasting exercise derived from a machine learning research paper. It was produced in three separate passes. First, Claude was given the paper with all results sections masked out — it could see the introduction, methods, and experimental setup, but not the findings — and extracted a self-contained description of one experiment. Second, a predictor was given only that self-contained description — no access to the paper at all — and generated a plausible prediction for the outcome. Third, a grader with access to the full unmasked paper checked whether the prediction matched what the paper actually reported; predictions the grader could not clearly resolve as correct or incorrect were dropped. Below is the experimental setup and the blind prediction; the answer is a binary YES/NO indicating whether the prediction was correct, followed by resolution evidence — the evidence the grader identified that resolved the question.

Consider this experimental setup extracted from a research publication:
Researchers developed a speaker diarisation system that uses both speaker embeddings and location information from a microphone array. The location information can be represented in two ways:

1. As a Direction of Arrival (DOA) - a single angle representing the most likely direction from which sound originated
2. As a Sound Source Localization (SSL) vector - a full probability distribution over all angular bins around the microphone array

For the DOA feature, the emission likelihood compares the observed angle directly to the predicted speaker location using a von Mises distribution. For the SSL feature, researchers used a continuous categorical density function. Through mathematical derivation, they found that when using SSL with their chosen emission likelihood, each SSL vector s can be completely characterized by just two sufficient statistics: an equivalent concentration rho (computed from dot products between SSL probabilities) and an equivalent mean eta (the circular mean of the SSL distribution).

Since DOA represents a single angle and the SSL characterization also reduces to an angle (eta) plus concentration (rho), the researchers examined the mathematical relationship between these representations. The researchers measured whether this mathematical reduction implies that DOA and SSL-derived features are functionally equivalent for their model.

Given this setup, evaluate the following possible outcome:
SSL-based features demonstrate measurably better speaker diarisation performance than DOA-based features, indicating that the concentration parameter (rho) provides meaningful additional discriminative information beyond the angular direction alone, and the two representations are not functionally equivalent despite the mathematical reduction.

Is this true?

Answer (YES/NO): NO